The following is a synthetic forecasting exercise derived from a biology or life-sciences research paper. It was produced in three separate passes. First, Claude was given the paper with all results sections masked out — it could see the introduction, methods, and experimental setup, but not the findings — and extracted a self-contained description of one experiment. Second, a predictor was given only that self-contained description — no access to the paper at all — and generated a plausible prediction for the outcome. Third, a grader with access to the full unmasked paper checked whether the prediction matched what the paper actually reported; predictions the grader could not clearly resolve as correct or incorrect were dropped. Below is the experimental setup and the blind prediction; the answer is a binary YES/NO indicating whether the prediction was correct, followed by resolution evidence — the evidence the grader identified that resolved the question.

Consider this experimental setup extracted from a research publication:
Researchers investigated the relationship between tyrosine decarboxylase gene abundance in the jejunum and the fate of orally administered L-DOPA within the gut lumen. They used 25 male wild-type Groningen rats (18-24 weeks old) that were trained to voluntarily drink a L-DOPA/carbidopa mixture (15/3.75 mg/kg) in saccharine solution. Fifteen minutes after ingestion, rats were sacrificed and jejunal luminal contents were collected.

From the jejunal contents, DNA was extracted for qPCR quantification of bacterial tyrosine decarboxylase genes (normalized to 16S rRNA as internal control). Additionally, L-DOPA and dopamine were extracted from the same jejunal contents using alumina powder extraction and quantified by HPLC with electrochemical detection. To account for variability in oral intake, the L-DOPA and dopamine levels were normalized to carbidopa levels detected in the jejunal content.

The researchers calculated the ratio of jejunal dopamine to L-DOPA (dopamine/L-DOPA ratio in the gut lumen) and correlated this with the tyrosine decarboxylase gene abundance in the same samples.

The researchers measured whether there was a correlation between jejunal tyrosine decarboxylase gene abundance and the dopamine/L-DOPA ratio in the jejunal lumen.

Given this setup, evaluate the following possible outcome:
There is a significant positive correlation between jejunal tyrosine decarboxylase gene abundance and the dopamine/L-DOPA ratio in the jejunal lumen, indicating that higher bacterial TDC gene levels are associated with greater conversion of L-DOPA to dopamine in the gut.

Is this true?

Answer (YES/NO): YES